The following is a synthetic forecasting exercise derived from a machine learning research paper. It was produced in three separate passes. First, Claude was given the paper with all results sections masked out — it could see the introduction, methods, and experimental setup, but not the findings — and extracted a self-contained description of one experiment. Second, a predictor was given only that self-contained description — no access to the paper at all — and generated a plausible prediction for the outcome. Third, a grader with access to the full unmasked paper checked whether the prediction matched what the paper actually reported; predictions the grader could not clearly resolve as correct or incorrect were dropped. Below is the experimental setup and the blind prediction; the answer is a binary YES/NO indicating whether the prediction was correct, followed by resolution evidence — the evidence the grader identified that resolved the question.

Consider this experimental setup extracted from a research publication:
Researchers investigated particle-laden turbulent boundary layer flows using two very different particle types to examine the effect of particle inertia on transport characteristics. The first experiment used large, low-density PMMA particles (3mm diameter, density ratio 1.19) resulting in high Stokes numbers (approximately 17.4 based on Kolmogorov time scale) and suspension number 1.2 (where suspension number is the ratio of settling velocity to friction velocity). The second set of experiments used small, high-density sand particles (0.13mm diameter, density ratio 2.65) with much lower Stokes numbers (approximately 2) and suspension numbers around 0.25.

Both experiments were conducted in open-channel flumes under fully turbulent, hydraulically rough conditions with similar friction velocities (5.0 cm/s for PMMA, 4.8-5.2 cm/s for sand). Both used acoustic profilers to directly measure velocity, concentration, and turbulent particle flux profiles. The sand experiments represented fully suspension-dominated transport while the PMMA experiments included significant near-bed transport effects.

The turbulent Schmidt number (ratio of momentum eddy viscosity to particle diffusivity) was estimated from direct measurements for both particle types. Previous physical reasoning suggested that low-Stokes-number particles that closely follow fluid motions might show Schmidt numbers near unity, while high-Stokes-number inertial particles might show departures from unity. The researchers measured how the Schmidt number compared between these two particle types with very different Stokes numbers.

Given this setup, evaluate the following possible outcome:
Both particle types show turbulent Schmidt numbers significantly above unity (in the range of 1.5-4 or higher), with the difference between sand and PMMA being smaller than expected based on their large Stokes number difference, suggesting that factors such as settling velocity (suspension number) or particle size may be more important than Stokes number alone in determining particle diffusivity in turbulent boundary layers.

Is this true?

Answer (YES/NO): NO